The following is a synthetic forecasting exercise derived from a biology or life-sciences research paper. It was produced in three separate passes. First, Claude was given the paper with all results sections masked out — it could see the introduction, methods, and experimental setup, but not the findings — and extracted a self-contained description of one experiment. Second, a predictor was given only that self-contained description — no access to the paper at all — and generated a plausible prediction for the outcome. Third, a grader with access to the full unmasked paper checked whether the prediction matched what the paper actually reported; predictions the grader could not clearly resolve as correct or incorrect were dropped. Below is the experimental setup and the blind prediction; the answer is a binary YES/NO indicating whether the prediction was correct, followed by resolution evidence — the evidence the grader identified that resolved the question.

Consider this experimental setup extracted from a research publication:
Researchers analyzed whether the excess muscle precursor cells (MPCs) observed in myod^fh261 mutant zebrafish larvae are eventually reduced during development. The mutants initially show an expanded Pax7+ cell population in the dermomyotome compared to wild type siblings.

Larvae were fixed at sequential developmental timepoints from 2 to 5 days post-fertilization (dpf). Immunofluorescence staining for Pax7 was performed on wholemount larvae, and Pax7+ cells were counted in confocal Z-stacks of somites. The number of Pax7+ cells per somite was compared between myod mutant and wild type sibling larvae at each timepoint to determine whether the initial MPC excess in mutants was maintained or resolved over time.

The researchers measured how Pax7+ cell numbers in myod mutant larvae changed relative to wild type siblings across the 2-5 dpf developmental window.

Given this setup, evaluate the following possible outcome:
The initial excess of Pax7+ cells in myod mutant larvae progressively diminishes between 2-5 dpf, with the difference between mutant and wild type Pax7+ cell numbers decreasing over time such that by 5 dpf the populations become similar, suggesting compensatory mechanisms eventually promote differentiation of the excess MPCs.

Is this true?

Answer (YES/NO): YES